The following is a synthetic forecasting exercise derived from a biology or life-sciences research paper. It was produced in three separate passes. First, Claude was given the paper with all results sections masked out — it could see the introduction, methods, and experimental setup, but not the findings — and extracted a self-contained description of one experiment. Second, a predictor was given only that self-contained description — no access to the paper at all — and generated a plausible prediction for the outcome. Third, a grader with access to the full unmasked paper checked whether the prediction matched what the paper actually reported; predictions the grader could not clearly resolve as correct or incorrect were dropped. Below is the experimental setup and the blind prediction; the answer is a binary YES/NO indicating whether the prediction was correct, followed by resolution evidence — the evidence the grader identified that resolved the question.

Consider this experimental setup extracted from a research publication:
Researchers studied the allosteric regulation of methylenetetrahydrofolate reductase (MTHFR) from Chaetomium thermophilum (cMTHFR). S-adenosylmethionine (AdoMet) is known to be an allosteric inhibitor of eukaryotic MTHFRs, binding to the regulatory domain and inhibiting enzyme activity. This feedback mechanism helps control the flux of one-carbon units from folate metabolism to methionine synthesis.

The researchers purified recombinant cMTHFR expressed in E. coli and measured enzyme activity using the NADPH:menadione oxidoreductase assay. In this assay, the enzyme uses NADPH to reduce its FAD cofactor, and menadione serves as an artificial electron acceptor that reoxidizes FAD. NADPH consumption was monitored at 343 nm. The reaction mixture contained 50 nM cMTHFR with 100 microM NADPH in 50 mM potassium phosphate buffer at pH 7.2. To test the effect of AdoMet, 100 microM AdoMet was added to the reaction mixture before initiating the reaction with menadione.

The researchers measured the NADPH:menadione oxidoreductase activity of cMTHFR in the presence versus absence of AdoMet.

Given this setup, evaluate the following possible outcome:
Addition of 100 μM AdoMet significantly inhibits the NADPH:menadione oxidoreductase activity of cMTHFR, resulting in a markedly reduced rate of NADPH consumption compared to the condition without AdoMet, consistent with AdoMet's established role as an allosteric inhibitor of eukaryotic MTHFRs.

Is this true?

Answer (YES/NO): NO